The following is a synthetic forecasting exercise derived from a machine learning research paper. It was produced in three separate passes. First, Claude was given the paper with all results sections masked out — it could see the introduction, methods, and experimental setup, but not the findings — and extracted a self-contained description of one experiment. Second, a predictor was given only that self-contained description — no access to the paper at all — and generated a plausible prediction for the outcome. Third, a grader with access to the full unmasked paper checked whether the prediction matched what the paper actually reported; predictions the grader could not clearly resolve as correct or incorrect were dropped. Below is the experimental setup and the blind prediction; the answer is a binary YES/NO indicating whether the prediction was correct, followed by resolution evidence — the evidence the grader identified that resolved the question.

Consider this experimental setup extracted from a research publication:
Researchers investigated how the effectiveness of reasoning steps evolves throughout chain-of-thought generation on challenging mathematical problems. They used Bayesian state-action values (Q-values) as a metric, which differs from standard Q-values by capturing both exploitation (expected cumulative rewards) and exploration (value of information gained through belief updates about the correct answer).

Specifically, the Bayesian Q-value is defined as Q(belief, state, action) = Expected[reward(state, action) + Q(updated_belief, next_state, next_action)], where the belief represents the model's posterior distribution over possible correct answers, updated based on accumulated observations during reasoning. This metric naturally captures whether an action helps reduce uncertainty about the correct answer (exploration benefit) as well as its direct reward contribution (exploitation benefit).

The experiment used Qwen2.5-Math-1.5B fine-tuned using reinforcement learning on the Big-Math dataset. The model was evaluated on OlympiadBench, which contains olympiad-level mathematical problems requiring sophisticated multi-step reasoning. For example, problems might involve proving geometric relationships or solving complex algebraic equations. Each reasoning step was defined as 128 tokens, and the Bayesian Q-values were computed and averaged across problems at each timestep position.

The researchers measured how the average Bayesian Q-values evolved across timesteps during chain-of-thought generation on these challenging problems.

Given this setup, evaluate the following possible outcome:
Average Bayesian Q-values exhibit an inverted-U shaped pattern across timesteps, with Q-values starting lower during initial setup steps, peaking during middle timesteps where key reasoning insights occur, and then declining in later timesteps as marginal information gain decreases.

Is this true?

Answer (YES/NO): YES